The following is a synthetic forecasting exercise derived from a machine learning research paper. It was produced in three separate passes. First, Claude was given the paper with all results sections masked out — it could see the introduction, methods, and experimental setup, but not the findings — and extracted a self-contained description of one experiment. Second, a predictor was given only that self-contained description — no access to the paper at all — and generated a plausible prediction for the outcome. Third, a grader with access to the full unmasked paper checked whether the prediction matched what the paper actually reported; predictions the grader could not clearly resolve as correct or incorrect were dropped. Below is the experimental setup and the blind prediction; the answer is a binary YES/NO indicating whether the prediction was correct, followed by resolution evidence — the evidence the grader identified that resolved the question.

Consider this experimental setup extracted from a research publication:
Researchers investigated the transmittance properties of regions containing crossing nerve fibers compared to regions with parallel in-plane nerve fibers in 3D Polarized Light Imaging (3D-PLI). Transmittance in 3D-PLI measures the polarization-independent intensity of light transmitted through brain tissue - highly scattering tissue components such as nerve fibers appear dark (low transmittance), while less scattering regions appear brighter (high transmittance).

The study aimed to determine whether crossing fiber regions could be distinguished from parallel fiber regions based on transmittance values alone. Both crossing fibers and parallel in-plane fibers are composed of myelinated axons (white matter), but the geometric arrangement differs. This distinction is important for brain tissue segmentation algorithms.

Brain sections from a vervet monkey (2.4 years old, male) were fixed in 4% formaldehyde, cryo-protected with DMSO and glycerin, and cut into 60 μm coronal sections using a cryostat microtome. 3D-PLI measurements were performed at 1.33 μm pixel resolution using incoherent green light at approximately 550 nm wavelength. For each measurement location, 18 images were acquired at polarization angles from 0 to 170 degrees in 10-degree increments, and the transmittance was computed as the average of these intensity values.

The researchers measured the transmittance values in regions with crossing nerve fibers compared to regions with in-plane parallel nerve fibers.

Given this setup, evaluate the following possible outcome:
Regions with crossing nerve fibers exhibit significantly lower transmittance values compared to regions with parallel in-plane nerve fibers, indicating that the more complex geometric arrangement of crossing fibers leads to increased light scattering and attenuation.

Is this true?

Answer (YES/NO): NO